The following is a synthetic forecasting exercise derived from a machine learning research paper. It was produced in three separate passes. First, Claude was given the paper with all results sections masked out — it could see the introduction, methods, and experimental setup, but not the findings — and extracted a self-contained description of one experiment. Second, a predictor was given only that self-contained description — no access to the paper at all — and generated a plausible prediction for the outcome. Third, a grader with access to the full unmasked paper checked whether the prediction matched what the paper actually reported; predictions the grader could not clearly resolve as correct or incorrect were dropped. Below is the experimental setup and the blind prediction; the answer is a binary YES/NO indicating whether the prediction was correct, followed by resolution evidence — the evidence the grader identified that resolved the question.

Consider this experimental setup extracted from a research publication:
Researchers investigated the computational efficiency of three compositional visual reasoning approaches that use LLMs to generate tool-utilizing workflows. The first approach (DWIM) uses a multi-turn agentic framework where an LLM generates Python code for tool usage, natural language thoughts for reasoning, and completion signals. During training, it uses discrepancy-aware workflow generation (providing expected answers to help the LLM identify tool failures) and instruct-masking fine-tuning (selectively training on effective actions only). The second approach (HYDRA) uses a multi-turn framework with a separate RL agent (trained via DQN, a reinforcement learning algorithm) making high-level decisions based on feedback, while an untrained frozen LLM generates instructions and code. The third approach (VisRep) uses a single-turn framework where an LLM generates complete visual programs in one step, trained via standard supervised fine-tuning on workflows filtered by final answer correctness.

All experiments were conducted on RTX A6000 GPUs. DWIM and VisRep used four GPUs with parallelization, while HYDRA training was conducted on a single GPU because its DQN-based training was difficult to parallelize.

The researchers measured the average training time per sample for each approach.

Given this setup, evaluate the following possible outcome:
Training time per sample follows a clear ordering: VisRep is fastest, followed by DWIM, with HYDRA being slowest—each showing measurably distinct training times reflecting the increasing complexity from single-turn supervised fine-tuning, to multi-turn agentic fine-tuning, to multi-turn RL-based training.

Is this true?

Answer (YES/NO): YES